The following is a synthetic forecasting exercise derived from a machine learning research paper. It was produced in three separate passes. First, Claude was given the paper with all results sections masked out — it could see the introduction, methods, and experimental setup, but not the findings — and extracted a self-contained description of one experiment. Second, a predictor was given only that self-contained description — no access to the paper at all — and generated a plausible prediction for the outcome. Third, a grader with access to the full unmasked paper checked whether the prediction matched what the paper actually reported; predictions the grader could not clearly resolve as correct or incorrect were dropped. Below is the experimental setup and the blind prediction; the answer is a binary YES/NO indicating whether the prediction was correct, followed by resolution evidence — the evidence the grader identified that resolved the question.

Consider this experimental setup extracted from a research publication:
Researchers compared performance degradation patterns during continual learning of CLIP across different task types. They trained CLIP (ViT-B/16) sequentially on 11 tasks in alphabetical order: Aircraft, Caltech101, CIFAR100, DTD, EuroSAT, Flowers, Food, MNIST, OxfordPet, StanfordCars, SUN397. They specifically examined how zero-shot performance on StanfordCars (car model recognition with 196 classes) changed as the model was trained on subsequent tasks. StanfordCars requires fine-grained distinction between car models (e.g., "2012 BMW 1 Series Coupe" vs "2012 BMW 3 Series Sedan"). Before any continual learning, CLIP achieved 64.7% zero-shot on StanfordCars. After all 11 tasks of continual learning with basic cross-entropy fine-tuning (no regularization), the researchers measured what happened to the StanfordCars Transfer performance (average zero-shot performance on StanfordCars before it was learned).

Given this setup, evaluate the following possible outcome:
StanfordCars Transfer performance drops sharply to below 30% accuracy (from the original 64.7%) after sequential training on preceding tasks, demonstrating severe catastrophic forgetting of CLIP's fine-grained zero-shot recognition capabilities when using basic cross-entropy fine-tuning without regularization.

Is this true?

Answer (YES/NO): YES